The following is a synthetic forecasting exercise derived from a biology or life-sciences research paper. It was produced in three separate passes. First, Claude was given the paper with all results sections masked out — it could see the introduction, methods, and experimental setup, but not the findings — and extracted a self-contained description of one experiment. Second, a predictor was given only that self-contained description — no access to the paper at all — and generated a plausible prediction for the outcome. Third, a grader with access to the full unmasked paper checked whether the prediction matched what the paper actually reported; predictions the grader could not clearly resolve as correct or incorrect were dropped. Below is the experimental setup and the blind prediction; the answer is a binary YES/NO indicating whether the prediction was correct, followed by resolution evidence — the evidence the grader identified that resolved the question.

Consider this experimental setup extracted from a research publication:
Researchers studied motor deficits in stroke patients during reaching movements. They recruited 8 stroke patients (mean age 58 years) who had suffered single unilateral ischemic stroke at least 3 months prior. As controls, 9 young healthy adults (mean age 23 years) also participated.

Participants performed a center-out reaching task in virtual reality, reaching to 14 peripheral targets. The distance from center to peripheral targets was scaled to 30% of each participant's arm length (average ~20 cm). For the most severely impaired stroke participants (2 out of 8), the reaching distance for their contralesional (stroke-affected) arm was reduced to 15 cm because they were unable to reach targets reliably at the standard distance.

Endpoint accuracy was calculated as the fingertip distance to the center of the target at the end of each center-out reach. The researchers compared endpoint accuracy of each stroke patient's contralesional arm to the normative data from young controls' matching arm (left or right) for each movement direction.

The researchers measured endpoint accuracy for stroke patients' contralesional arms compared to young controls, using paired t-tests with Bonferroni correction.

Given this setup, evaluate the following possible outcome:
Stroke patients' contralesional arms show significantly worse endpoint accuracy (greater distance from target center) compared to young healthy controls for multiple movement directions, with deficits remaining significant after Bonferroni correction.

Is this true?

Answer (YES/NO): NO